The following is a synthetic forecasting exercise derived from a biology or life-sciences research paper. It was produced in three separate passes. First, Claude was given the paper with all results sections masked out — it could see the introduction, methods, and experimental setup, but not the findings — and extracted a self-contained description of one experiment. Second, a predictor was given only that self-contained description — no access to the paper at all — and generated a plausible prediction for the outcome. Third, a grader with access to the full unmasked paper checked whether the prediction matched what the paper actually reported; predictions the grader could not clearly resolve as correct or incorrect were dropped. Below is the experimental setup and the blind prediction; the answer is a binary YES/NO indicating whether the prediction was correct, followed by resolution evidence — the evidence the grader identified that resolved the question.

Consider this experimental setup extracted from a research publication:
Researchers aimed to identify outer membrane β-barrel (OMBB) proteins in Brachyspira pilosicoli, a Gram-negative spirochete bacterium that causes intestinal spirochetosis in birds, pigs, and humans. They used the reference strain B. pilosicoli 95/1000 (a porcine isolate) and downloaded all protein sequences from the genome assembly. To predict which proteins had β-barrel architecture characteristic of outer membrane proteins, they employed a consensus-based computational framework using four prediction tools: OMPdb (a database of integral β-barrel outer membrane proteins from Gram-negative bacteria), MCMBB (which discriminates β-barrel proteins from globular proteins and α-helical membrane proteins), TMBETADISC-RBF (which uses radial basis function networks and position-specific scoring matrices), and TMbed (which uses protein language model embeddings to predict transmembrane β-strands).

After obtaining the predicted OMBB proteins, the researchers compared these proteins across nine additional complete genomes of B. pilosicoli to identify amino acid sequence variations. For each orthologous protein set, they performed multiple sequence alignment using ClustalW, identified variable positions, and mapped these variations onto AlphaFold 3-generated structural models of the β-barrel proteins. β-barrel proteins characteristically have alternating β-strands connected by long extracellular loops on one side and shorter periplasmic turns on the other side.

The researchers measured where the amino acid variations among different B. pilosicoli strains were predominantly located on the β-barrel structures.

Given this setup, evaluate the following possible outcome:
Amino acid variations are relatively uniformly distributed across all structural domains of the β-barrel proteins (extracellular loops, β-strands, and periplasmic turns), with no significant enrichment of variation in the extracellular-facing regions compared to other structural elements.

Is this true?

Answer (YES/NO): NO